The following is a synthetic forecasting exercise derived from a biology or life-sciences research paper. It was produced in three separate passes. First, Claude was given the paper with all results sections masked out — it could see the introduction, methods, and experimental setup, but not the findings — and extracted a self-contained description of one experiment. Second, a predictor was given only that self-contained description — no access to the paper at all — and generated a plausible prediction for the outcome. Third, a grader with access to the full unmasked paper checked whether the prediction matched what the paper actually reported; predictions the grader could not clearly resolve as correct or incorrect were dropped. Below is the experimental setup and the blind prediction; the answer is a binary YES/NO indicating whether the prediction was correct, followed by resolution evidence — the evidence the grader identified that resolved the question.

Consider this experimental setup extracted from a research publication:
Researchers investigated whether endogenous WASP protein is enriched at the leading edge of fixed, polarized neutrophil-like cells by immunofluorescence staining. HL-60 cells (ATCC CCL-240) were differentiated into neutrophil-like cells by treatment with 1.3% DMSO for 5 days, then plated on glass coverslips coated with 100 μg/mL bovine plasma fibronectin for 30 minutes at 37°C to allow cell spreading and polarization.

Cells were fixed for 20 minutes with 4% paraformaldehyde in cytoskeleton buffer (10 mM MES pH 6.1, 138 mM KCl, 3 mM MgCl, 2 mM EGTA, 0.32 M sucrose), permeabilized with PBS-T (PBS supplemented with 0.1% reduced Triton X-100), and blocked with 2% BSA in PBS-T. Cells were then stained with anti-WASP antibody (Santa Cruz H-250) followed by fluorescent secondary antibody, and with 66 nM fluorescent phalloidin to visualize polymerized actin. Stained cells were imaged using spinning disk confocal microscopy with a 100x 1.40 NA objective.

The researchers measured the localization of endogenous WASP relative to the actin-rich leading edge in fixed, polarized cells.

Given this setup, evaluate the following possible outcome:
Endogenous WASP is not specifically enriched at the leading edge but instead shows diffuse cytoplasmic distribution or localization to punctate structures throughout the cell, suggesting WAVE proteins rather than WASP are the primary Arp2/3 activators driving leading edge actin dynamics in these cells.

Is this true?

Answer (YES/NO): NO